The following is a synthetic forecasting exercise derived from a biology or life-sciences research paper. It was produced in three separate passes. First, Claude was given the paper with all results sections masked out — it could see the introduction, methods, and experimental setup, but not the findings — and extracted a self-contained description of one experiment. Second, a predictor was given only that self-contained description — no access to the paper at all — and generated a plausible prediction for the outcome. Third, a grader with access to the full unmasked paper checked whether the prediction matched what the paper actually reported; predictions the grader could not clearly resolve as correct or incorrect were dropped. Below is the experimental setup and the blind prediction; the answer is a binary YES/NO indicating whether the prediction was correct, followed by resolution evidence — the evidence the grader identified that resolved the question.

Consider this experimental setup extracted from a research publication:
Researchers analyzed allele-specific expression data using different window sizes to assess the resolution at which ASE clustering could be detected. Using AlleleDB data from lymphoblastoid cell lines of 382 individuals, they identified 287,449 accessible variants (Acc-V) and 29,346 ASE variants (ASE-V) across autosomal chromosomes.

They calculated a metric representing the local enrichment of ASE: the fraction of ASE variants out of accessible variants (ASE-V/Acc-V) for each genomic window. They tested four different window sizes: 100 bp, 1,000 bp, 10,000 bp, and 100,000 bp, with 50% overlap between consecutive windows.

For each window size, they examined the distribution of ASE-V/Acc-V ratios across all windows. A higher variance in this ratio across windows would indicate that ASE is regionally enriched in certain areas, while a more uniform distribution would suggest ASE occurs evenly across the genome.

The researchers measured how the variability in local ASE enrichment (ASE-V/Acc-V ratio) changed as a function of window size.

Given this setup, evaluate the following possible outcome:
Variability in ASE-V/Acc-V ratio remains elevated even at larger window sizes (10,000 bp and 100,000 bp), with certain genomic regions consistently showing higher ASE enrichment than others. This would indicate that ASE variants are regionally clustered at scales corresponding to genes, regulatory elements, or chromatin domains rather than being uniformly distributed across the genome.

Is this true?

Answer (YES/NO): YES